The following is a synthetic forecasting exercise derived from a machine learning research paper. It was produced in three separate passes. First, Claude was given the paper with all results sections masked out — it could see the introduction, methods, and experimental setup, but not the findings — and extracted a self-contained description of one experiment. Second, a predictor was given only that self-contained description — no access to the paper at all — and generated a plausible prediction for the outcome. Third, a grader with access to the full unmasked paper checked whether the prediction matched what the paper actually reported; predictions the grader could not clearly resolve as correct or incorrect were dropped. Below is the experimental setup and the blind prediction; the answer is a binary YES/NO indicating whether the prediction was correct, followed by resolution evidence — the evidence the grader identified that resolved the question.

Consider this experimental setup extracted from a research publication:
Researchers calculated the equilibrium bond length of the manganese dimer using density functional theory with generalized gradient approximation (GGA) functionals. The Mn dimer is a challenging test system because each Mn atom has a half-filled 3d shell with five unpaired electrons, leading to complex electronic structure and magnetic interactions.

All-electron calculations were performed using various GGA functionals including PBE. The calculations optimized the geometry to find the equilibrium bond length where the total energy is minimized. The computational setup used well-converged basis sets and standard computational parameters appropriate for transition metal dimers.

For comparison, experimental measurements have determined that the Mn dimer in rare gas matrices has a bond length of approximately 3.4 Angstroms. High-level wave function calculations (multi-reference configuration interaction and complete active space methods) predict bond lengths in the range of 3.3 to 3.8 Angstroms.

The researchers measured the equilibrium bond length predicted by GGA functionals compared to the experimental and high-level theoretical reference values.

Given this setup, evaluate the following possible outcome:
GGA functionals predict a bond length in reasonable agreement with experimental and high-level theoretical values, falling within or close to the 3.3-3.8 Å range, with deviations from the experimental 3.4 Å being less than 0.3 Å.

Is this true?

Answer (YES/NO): NO